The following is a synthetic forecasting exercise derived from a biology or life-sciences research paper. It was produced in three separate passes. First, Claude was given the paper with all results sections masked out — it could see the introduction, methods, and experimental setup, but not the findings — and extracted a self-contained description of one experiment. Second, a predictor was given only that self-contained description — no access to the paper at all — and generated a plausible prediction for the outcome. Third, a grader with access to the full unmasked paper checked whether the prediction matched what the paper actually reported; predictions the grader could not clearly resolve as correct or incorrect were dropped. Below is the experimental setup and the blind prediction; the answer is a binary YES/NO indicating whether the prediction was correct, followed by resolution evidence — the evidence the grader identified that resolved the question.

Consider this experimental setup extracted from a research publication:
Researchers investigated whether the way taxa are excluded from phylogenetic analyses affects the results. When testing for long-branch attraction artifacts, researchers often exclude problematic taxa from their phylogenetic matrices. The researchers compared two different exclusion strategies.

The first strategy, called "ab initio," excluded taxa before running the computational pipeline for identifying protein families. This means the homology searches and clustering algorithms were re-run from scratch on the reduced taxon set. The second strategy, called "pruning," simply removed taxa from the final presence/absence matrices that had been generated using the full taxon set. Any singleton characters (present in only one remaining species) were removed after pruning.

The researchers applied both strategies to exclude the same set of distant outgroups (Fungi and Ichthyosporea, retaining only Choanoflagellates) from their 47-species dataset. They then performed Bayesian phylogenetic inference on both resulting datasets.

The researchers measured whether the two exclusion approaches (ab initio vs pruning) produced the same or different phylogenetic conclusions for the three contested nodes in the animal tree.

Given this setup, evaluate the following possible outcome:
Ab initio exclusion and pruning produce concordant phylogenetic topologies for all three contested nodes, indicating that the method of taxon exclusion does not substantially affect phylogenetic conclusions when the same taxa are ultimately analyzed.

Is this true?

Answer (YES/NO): YES